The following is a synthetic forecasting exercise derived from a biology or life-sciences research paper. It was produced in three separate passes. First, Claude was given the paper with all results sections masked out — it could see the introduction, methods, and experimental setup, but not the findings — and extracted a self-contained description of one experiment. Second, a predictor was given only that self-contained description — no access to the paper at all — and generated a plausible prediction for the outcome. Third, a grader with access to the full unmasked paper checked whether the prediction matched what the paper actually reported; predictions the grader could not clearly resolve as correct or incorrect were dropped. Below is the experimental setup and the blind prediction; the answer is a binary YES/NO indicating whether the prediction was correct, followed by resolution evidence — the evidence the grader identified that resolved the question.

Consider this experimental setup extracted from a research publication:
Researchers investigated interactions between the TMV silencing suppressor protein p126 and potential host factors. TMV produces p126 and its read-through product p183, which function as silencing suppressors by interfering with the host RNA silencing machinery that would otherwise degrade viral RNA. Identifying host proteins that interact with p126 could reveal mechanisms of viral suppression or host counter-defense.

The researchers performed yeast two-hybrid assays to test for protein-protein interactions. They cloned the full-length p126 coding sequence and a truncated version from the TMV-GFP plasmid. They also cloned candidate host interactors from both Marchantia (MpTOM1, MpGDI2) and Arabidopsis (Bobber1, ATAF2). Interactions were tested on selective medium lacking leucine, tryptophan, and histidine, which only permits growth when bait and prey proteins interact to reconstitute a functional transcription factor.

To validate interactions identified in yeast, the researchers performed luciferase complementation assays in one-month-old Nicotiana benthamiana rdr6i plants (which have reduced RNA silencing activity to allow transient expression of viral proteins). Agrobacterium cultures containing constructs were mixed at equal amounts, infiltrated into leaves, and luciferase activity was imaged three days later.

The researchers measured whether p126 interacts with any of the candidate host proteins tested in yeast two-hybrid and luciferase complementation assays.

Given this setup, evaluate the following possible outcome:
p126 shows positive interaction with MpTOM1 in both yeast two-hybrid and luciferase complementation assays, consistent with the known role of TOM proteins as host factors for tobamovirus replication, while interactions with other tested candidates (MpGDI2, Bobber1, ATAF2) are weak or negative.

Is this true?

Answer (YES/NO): NO